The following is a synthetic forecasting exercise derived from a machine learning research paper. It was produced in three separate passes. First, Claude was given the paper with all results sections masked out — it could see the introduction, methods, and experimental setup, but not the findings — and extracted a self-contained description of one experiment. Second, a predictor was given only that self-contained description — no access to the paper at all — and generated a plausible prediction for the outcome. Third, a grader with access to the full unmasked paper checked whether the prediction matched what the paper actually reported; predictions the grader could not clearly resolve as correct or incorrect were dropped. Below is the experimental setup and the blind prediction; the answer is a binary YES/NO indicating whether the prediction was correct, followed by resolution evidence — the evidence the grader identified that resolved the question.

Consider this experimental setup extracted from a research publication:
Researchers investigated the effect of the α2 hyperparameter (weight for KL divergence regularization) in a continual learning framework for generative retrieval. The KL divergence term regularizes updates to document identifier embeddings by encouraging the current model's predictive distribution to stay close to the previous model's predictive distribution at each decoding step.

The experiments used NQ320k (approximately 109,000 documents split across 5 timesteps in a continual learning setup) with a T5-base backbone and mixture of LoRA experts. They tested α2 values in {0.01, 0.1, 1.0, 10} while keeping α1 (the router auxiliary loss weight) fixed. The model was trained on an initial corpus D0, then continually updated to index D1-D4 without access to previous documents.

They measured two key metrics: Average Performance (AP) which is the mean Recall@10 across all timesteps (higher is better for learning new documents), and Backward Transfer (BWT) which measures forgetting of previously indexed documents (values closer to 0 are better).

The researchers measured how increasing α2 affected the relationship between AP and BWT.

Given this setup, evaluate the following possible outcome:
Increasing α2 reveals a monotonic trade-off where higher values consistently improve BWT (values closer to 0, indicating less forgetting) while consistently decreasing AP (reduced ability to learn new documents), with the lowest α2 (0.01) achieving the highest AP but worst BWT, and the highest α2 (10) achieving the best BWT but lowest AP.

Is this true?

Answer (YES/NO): NO